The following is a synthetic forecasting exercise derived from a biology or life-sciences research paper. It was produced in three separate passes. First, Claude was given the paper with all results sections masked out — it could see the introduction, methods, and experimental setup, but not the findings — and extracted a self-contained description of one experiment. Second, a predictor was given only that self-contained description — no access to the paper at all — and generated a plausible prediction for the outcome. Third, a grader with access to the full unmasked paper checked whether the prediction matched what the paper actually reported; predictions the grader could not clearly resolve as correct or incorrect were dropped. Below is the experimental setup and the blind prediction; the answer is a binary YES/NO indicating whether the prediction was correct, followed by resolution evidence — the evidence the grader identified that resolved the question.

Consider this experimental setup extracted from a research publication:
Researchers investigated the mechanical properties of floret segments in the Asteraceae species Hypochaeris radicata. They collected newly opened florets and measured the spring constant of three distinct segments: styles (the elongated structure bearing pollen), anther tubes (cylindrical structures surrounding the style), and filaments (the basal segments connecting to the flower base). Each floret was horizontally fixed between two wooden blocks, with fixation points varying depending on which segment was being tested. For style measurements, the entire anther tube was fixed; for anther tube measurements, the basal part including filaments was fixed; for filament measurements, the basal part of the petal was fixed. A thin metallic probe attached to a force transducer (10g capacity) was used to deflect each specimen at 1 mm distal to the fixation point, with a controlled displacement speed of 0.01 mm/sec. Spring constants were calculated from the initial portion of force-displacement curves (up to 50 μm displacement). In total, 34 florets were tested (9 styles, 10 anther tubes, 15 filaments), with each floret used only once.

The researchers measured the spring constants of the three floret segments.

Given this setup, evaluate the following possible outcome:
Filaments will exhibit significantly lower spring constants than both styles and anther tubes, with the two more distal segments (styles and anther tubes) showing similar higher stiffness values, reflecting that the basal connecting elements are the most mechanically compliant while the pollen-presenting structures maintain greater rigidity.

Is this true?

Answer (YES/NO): NO